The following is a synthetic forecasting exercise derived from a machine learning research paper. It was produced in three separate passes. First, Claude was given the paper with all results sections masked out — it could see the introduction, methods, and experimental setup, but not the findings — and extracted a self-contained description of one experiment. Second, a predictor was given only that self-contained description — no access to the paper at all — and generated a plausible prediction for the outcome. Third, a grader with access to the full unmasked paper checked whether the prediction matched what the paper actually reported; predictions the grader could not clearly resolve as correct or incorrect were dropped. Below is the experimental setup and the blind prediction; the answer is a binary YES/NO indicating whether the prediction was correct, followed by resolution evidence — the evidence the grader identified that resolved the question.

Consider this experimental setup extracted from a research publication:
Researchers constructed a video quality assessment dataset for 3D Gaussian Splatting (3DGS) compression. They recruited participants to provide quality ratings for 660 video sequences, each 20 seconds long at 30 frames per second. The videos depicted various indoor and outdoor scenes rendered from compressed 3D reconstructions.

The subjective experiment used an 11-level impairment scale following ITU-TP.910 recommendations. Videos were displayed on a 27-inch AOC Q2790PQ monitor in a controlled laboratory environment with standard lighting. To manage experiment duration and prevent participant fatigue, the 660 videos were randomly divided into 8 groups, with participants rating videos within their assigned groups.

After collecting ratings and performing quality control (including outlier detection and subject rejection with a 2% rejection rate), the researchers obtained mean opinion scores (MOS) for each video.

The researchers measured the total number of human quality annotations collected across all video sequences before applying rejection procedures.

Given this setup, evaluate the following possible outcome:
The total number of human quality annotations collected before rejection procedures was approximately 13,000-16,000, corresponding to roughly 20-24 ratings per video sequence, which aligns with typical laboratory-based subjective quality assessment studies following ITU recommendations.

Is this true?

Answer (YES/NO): NO